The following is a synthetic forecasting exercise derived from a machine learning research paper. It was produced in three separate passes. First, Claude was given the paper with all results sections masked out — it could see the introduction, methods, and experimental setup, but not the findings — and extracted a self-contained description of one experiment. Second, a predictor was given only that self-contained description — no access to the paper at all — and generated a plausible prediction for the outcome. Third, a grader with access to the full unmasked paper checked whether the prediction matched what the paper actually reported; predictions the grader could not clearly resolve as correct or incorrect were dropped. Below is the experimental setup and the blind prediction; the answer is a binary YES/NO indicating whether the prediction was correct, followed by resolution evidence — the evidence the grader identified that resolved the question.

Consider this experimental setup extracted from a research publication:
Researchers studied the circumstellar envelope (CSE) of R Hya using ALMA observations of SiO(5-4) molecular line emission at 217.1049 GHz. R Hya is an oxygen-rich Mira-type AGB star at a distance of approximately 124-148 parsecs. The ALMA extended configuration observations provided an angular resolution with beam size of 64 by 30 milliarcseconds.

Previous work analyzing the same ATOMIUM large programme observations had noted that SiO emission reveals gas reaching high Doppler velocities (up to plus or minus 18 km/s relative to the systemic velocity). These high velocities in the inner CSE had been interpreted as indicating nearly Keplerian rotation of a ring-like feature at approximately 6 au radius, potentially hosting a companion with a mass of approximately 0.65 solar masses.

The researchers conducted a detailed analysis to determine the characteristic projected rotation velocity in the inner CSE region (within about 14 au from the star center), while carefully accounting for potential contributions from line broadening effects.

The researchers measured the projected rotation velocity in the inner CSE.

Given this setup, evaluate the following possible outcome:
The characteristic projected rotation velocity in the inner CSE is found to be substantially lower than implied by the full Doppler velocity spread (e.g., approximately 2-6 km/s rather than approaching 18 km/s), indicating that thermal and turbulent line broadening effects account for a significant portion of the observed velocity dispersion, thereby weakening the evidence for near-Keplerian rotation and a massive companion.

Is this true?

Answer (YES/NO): YES